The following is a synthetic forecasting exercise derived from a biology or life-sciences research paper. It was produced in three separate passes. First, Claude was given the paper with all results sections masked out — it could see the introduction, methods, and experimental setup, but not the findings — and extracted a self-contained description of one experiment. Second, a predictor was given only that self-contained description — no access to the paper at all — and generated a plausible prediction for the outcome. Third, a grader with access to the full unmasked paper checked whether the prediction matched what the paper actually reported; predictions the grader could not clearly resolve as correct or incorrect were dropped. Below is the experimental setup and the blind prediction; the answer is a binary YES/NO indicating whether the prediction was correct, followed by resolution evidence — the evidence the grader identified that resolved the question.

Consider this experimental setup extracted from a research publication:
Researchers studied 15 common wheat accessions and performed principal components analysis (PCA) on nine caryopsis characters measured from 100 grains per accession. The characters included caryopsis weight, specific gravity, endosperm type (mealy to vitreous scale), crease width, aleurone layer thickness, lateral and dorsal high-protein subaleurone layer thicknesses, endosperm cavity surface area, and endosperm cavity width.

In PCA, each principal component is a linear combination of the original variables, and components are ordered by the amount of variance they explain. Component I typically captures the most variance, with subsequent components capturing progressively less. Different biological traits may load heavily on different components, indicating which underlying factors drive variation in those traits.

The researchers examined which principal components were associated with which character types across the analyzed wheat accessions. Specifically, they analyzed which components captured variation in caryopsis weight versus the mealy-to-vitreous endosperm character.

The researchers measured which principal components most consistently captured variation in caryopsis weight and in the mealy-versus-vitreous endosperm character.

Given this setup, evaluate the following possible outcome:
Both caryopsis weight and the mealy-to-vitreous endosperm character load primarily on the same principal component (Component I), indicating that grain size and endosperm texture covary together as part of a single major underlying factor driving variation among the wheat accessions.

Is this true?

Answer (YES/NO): NO